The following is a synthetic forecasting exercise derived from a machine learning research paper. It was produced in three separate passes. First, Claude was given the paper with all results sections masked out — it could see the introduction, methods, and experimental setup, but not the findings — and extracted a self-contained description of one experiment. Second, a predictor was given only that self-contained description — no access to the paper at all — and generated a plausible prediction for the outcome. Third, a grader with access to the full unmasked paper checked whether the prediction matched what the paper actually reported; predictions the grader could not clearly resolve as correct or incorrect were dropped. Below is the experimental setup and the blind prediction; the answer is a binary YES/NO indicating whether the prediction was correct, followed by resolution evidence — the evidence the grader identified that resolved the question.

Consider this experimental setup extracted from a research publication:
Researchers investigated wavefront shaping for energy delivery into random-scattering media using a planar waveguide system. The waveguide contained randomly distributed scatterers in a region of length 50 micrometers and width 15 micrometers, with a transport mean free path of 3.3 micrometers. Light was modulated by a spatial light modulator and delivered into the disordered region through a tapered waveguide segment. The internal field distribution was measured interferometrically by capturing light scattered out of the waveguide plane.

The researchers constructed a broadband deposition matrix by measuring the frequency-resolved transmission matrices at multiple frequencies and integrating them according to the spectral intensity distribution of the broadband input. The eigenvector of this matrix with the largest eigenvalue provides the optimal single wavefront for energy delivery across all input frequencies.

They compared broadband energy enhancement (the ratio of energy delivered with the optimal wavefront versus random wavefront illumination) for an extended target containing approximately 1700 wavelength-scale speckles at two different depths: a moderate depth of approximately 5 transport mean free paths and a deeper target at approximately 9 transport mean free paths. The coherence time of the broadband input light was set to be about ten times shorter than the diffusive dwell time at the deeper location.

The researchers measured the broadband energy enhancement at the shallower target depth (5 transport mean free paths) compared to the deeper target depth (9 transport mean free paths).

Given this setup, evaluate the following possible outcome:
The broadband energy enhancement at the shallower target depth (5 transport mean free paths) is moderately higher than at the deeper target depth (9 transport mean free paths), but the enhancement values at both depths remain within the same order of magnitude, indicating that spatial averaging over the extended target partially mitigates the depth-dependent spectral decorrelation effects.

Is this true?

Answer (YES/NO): NO